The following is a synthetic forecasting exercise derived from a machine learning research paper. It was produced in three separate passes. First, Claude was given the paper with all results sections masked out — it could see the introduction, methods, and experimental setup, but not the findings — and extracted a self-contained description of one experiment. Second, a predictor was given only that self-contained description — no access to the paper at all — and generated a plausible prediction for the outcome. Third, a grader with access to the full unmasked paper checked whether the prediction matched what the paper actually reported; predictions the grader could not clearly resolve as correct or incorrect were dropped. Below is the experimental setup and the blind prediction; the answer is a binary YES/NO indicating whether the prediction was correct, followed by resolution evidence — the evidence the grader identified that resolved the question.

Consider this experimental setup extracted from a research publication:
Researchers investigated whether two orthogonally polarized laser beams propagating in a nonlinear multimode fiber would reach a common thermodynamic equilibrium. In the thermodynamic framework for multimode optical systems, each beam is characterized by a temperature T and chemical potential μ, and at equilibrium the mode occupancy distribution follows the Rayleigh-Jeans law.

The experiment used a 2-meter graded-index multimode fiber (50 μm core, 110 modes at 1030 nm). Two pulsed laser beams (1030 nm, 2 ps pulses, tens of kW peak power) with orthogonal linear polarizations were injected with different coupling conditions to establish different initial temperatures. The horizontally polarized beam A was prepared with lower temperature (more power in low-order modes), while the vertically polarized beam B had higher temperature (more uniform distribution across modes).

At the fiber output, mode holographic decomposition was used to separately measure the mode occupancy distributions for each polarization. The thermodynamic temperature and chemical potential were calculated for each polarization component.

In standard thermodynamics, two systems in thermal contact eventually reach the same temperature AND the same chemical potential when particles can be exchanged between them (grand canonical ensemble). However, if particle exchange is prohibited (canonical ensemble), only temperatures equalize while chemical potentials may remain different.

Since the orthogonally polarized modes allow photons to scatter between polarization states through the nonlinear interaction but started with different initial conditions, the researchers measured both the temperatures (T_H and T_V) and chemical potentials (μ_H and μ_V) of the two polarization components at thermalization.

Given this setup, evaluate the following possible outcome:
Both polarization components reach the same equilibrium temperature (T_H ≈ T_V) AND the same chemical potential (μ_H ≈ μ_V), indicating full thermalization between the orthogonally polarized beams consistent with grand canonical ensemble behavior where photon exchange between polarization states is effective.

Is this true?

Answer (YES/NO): YES